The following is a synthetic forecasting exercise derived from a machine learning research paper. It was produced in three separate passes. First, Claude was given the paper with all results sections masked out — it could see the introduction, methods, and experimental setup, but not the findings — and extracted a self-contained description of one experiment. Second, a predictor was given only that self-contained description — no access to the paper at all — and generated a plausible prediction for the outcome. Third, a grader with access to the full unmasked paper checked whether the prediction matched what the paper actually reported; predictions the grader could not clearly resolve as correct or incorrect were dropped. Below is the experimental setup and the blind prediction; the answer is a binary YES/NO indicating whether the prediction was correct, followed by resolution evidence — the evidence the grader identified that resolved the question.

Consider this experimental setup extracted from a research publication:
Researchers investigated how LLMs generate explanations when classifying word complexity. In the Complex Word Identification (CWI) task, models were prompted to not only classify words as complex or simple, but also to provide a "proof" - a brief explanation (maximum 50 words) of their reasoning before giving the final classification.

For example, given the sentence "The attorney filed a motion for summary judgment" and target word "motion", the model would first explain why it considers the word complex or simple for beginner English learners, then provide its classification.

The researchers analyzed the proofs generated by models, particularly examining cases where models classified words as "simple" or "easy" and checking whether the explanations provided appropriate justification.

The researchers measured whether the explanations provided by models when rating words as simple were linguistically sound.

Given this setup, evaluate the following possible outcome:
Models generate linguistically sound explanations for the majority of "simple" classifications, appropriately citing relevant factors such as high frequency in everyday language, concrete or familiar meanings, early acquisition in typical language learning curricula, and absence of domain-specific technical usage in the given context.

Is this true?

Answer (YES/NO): NO